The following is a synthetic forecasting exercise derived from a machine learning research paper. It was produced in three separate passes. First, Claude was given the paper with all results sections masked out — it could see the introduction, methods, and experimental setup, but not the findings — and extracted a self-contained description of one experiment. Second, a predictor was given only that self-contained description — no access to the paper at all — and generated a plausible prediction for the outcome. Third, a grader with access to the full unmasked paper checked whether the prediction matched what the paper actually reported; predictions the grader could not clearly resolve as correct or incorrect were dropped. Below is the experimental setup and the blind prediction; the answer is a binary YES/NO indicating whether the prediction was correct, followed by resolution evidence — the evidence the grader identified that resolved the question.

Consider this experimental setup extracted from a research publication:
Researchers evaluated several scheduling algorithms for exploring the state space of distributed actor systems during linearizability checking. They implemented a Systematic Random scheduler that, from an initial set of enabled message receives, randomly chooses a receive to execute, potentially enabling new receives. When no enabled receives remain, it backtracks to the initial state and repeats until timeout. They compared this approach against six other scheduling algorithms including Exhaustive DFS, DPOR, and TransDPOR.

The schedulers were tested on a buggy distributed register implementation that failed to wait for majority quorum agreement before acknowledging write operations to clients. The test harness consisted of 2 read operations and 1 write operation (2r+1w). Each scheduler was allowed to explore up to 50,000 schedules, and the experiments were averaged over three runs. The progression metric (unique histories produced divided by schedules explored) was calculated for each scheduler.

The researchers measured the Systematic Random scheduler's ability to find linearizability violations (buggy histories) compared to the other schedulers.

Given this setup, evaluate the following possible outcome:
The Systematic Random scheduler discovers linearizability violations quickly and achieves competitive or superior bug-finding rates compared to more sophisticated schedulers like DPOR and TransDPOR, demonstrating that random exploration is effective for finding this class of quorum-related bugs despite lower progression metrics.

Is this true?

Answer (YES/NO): NO